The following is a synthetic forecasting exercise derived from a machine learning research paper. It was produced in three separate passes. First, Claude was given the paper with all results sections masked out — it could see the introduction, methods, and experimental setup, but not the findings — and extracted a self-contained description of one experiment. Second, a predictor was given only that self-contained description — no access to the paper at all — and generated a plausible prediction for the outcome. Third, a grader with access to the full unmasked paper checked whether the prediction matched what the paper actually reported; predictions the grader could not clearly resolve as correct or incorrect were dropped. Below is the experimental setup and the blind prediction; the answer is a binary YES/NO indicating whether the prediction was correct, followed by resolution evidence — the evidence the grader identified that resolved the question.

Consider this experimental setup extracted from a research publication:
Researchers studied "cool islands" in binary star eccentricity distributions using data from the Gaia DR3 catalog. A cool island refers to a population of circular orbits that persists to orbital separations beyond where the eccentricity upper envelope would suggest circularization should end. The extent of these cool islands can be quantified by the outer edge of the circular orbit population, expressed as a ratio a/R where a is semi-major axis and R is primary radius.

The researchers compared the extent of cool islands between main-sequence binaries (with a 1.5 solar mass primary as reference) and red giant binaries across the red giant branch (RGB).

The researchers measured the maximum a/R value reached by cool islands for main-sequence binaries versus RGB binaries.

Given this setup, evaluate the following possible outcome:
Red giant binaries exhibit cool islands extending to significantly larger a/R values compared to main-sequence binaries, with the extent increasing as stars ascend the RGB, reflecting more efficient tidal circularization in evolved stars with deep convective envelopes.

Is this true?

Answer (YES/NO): NO